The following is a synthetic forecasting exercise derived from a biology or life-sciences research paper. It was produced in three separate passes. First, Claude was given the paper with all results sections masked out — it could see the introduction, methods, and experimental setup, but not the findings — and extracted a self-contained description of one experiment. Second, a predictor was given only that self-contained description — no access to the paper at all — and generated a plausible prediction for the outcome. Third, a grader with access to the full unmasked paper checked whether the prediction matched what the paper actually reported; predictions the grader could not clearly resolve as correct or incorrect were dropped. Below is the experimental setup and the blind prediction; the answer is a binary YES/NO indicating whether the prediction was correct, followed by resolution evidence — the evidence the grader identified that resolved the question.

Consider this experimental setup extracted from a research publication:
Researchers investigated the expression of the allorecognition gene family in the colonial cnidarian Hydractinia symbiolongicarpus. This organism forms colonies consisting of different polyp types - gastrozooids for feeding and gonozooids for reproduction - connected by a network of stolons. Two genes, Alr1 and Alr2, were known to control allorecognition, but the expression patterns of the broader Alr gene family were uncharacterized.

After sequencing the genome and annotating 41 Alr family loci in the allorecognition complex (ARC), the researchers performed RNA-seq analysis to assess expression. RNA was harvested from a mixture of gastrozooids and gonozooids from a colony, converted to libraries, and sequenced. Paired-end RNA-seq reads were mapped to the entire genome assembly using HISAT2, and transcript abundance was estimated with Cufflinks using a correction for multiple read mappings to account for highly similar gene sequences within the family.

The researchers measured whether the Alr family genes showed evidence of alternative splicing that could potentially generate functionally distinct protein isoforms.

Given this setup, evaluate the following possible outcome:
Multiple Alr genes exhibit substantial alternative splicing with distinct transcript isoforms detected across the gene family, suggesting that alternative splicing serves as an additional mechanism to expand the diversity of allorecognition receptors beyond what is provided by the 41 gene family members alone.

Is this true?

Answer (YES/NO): YES